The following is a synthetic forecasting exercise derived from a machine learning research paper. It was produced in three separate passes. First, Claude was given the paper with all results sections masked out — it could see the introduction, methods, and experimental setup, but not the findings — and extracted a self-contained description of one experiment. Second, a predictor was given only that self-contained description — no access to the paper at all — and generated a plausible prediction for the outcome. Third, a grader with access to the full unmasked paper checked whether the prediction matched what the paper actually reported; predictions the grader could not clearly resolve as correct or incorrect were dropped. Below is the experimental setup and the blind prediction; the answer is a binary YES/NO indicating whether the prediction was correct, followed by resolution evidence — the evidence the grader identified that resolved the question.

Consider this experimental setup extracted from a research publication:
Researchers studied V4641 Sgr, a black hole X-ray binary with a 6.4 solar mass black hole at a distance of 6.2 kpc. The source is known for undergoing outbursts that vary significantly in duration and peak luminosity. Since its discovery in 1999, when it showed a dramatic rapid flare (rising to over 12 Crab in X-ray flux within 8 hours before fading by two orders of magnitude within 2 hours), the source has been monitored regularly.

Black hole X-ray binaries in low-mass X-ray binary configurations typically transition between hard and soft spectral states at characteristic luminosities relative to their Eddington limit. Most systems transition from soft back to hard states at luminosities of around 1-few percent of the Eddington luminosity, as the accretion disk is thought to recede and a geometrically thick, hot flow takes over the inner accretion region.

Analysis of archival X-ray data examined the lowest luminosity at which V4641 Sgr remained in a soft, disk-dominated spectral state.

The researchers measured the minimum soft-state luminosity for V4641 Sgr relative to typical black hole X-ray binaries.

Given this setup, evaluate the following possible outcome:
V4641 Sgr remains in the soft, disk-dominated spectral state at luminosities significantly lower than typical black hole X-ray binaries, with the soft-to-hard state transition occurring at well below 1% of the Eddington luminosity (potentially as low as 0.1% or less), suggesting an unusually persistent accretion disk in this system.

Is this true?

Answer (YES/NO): YES